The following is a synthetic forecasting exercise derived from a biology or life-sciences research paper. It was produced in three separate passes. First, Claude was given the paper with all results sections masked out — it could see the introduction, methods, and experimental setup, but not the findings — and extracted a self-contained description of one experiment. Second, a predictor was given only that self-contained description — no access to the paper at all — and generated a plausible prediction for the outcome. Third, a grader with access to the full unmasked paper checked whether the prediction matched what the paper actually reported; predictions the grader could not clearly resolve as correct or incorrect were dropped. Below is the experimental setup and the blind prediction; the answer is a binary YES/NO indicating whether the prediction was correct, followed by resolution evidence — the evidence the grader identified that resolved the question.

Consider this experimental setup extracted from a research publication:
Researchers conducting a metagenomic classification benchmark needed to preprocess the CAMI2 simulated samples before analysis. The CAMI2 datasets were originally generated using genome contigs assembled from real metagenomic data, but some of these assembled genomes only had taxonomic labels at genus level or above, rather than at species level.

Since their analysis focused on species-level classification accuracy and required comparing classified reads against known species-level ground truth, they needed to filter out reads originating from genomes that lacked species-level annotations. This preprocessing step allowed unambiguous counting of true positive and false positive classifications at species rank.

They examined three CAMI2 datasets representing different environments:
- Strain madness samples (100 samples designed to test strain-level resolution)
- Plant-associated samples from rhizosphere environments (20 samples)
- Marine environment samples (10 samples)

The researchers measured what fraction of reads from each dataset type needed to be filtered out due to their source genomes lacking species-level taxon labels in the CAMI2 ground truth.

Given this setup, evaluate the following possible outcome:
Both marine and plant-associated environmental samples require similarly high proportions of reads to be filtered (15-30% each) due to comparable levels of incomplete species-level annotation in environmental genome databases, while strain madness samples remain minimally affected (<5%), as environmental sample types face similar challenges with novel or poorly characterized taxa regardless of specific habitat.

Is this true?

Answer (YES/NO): NO